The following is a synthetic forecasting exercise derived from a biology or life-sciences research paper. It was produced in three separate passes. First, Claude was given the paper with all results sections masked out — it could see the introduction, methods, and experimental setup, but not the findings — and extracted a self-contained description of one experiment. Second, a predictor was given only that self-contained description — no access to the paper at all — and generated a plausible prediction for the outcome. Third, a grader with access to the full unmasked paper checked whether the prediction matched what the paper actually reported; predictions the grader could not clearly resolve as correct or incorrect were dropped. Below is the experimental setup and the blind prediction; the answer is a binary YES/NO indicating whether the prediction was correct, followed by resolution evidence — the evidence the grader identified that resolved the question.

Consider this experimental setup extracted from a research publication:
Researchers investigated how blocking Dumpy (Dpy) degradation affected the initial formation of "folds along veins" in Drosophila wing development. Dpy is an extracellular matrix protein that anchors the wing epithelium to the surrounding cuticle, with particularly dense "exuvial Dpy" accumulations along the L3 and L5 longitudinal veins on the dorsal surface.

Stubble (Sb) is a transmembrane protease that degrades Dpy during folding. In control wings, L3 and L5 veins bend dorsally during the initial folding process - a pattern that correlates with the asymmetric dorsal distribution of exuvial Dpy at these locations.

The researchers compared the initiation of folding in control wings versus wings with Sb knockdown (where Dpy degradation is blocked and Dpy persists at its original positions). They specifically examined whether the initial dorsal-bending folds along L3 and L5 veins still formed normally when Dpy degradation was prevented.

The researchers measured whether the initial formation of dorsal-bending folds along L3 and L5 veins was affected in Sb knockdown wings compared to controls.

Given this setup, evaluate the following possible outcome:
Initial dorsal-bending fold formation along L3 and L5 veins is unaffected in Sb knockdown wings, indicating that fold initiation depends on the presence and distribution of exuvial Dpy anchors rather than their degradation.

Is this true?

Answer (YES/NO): YES